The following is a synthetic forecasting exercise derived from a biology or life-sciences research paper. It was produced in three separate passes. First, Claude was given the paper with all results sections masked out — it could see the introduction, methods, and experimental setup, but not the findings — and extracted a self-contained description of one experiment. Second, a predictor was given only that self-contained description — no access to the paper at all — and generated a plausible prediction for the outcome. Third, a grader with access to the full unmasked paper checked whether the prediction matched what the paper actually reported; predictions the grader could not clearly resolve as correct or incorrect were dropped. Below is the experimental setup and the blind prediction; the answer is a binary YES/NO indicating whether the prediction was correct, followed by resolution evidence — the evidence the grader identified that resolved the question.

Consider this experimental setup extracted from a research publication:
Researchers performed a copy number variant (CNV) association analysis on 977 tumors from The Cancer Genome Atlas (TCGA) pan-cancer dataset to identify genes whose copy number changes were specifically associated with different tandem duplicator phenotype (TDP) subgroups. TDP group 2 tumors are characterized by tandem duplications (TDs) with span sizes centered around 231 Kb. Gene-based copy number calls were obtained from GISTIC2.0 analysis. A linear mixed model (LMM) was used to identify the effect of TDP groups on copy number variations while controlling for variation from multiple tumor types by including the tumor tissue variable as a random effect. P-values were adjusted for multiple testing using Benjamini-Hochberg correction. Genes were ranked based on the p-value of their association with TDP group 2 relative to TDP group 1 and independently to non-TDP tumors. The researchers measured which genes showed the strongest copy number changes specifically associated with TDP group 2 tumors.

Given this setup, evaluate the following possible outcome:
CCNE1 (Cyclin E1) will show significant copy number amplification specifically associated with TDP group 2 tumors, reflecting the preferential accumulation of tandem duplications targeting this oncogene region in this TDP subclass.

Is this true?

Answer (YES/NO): YES